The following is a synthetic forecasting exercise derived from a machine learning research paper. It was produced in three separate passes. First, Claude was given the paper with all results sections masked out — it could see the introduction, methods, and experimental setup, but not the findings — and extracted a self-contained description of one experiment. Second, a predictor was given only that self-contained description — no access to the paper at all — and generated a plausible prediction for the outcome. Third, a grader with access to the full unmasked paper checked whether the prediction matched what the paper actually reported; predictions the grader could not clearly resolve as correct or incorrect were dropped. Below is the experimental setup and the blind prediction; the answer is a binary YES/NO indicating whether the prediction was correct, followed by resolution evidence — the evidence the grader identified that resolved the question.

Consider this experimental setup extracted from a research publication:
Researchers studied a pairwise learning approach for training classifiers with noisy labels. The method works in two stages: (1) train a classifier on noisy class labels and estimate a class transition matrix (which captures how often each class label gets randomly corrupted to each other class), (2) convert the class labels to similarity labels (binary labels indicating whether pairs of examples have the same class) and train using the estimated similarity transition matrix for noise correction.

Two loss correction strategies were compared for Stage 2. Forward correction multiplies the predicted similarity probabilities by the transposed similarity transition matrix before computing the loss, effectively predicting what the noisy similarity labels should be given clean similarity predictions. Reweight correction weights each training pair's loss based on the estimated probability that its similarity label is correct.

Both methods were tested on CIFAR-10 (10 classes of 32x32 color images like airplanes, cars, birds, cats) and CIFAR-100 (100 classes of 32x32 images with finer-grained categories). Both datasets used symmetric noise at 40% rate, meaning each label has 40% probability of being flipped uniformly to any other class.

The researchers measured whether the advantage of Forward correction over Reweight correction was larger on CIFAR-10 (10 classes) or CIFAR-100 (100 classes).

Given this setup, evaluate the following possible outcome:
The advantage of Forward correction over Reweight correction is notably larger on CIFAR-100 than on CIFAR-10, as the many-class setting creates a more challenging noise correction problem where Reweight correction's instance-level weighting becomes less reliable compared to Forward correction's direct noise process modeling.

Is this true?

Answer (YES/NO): YES